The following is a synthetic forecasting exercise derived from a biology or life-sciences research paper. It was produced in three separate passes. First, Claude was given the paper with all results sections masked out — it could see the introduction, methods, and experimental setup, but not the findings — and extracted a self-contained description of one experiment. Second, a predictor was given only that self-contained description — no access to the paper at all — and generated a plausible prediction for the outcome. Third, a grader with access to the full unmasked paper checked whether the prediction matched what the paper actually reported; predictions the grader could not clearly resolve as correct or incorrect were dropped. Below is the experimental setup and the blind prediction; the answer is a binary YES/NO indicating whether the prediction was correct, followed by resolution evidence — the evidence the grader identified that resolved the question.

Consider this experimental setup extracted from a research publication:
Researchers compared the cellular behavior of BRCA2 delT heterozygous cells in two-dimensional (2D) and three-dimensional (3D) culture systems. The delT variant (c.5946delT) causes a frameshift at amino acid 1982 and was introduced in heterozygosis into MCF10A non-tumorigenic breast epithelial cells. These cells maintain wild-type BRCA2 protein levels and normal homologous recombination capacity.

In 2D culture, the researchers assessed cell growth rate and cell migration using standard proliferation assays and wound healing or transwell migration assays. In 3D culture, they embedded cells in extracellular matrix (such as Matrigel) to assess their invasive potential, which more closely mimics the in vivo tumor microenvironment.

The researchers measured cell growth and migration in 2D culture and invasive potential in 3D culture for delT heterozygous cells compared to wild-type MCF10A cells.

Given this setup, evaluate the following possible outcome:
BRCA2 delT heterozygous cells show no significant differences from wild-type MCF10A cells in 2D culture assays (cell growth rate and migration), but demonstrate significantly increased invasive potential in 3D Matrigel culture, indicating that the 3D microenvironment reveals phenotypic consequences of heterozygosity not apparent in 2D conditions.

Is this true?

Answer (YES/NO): NO